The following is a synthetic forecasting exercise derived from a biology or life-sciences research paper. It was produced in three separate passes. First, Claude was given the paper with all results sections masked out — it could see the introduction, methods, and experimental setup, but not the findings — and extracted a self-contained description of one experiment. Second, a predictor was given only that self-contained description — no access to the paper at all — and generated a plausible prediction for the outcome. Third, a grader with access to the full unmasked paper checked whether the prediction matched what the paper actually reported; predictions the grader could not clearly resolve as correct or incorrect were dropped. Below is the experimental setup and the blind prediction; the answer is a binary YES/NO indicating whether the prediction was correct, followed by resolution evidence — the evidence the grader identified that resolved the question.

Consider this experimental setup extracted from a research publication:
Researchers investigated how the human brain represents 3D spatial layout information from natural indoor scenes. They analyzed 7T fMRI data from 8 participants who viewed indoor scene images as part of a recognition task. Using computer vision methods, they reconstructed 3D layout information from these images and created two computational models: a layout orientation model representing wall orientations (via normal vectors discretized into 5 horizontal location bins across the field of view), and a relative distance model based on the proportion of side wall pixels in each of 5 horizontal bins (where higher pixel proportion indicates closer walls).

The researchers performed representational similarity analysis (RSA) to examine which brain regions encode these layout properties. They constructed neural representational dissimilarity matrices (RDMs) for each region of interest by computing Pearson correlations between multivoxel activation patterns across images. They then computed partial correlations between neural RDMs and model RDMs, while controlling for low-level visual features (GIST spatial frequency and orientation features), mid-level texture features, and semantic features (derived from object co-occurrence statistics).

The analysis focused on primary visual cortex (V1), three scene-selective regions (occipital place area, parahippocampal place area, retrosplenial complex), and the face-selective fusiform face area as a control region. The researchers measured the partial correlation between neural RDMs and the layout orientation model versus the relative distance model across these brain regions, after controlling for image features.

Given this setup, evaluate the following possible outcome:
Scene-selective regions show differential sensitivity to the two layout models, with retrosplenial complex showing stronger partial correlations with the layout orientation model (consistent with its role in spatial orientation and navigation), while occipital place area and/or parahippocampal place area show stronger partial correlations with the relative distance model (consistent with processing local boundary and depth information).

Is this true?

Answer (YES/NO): NO